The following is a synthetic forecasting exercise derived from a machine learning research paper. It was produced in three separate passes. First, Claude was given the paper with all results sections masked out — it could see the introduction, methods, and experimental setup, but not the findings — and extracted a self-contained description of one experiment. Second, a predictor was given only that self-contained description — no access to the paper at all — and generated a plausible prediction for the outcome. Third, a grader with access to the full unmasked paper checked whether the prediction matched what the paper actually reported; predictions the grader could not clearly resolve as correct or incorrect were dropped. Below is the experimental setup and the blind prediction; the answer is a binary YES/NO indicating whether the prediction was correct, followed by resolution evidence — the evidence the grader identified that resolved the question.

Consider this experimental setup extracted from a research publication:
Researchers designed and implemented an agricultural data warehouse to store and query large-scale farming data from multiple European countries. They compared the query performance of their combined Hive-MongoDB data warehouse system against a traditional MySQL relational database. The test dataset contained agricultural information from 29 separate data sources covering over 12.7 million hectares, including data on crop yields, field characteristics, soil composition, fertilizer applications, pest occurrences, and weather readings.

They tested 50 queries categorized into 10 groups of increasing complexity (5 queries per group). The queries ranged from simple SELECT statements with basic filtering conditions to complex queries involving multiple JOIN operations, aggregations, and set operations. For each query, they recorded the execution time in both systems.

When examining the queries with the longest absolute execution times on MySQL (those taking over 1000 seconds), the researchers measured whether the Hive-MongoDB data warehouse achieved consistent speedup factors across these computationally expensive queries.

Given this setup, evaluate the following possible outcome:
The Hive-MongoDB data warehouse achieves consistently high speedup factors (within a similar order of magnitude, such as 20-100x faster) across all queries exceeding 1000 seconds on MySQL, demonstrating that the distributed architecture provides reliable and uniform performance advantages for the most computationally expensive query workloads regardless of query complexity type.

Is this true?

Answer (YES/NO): NO